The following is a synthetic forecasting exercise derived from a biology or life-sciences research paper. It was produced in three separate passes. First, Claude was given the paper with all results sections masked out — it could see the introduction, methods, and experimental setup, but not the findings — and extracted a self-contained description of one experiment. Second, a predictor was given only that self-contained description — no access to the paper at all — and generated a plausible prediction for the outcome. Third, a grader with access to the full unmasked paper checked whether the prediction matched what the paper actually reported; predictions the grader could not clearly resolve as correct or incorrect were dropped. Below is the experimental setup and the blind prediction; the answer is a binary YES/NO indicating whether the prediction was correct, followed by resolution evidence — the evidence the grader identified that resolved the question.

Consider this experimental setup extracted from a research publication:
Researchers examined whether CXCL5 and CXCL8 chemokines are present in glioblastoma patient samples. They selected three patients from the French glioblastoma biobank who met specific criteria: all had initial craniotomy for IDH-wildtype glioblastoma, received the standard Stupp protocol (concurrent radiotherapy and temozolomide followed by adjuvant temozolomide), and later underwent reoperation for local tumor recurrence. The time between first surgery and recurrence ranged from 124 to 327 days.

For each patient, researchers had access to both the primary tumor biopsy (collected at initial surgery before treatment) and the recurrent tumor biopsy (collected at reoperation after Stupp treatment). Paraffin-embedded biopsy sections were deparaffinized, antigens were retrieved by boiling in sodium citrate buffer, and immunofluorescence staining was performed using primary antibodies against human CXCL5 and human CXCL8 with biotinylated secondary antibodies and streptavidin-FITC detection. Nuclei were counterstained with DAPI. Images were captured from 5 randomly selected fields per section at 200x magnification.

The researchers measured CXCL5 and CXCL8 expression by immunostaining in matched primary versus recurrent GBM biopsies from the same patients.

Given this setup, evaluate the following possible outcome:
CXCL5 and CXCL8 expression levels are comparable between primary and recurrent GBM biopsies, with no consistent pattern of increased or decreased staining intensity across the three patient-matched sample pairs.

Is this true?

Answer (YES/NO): NO